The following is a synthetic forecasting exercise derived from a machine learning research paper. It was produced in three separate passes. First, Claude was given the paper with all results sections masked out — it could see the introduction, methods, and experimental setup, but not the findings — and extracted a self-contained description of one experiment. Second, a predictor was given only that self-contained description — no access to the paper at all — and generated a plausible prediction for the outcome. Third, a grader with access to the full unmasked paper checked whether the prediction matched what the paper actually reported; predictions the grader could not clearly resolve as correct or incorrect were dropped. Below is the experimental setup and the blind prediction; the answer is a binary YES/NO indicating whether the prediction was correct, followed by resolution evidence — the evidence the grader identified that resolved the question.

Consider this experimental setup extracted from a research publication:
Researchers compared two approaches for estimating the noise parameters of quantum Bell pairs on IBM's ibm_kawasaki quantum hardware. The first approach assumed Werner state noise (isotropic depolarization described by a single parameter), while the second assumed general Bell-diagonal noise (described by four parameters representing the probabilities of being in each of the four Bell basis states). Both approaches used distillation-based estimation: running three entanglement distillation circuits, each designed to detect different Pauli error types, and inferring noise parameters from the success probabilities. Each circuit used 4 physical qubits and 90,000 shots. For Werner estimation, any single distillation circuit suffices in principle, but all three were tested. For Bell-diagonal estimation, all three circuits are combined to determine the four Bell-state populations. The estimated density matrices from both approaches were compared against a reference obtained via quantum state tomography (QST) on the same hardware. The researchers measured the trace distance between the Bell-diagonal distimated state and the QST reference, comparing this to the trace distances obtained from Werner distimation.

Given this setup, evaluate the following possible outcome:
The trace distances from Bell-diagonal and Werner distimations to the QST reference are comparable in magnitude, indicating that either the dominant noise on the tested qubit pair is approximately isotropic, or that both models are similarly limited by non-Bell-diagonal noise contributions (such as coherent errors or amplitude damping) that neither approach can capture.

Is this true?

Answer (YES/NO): NO